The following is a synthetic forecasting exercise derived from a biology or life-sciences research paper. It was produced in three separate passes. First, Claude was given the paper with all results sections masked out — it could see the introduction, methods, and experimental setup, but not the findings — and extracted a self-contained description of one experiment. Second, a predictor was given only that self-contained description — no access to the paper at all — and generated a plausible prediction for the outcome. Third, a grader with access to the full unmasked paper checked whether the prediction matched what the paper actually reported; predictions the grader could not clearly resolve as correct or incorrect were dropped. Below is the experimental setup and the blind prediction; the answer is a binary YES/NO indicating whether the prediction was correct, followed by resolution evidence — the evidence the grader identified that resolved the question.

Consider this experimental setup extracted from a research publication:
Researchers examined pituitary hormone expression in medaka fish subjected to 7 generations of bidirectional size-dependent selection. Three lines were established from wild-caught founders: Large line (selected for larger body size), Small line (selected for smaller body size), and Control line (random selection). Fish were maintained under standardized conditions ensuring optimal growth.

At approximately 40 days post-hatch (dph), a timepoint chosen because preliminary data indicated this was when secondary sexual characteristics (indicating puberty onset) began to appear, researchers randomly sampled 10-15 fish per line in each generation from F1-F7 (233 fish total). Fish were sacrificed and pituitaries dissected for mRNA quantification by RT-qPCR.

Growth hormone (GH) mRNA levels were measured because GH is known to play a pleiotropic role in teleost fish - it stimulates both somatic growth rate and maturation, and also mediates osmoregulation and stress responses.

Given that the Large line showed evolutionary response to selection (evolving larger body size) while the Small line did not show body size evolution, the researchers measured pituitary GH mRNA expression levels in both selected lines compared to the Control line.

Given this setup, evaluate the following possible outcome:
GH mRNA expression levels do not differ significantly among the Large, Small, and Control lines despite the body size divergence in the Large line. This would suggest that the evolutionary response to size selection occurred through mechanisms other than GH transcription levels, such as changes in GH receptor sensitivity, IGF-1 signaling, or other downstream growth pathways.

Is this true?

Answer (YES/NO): NO